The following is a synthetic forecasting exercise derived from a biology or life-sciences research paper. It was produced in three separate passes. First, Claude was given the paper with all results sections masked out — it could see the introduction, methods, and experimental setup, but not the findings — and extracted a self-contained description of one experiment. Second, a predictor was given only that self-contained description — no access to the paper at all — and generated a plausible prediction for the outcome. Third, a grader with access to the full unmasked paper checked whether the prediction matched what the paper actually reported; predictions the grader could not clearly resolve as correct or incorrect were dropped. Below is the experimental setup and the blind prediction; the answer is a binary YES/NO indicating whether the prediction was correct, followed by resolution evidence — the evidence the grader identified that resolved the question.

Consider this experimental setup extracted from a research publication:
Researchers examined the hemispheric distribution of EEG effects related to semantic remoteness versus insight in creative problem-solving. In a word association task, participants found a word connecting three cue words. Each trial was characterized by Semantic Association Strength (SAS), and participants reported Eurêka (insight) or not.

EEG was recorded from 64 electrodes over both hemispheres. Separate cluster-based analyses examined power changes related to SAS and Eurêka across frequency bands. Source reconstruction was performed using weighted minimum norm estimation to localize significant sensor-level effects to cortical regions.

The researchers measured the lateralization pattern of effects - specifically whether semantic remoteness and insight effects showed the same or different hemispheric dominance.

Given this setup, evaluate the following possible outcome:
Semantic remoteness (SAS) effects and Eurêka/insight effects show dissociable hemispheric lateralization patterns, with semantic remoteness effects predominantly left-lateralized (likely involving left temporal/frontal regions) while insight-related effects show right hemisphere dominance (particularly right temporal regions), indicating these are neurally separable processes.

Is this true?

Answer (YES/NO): NO